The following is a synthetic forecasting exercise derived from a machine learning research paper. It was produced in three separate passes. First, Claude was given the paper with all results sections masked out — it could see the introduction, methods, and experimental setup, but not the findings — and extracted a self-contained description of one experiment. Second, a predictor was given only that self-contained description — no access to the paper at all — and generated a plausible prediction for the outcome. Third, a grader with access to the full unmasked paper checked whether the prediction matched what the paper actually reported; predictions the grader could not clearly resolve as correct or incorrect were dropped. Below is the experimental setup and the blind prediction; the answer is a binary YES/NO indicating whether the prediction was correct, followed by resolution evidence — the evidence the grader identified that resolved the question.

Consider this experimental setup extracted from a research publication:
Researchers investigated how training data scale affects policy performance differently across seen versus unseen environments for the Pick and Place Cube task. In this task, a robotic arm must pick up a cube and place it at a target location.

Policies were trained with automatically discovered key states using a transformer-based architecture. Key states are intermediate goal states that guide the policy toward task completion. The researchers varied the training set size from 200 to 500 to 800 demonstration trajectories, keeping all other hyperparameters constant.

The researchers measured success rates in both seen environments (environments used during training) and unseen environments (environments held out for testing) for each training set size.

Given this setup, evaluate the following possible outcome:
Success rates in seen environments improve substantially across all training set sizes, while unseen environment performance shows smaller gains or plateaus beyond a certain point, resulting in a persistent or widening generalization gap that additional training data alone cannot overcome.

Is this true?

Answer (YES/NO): NO